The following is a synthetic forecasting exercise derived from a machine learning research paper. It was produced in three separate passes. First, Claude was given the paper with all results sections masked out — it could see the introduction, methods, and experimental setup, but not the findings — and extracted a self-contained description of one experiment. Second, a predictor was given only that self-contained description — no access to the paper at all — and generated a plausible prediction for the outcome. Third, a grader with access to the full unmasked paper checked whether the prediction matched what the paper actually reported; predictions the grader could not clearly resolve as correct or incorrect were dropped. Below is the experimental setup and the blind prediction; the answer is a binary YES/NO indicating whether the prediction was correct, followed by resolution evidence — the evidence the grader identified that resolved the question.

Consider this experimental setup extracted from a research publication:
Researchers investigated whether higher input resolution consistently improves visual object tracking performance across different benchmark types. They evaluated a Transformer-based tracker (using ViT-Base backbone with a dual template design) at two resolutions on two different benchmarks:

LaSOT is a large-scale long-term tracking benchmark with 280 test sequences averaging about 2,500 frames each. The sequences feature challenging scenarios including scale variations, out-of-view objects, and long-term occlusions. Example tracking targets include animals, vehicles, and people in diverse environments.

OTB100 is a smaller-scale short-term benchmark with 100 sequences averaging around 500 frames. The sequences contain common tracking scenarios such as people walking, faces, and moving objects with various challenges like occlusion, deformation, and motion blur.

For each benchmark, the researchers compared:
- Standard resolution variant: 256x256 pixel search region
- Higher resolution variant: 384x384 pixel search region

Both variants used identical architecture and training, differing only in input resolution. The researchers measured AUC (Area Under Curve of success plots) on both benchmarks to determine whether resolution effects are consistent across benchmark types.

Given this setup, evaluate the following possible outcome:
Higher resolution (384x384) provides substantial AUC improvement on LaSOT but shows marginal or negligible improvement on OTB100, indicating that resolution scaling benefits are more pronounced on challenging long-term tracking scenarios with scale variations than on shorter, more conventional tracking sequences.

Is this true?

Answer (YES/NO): NO